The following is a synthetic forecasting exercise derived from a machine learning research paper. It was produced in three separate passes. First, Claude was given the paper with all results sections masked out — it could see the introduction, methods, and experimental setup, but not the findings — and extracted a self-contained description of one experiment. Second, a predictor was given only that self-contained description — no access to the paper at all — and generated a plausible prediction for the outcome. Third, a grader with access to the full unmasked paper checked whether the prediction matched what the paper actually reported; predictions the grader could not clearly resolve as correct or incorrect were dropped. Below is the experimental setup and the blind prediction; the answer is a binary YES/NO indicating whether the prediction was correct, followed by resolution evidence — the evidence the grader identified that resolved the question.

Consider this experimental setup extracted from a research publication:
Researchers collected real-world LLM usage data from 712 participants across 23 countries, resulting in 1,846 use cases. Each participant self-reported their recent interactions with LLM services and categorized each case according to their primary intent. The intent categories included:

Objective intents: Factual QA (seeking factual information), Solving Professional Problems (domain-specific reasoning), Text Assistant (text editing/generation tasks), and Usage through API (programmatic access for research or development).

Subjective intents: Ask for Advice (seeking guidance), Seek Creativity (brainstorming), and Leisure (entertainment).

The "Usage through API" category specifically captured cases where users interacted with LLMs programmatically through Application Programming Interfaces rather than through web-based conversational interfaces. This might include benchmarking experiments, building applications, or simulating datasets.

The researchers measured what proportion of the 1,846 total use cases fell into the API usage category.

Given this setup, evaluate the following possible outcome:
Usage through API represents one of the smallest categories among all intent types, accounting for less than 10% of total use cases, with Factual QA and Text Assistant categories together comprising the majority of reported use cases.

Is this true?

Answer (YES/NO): NO